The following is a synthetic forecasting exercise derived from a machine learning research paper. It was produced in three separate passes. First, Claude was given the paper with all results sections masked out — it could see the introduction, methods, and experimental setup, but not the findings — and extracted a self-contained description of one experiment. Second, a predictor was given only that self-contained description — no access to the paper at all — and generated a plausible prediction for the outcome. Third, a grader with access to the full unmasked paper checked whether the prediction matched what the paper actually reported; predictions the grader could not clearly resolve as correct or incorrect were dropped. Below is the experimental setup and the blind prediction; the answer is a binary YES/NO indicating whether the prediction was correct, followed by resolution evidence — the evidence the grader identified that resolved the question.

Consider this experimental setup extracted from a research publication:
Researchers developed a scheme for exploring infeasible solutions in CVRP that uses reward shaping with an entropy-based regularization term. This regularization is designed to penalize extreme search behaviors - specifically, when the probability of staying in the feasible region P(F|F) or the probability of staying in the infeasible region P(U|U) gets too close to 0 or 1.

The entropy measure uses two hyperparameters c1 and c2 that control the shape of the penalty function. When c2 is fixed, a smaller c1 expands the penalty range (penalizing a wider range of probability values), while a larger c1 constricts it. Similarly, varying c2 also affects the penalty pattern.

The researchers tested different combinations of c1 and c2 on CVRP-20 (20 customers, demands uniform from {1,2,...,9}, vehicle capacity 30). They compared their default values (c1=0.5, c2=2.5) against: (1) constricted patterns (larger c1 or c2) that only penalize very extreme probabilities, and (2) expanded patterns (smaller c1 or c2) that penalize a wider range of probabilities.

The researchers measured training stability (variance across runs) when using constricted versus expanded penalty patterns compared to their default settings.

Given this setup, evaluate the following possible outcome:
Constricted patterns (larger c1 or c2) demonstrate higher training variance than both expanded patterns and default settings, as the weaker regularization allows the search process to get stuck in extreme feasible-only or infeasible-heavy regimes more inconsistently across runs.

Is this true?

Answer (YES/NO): NO